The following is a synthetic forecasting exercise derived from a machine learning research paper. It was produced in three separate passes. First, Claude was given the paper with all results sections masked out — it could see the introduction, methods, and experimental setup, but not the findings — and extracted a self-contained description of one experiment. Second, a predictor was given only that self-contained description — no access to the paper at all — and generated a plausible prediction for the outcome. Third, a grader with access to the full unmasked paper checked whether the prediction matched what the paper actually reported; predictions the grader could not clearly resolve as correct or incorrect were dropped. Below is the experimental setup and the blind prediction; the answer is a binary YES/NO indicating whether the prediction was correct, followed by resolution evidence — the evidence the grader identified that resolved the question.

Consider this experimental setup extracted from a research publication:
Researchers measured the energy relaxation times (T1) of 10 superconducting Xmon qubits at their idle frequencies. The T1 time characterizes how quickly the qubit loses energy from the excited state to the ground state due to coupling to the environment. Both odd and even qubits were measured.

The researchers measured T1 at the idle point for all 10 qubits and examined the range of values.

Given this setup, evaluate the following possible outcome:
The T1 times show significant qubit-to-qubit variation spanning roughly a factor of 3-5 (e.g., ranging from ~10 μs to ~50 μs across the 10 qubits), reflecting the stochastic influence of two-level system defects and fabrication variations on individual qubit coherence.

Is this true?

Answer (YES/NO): NO